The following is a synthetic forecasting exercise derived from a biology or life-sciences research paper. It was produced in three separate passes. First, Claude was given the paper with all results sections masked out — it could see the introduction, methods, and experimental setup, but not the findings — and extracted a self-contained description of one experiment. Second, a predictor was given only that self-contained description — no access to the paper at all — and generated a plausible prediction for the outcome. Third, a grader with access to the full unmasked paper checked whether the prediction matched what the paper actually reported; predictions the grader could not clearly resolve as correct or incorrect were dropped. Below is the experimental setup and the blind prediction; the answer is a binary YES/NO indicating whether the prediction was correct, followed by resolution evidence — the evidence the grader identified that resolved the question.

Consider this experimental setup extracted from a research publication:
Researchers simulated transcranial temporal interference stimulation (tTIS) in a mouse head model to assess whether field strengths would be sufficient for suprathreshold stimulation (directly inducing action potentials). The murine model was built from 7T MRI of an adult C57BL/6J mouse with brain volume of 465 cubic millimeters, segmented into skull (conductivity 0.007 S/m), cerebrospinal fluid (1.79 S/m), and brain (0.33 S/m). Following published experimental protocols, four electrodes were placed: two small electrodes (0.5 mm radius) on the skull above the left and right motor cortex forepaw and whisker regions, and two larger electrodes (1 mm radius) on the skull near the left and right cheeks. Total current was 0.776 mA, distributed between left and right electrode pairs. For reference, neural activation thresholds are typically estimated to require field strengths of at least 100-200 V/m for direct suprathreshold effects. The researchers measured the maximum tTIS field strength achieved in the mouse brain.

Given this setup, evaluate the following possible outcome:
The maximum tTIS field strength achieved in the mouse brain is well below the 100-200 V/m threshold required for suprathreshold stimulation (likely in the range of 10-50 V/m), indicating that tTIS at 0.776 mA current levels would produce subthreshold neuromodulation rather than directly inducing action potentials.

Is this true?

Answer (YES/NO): NO